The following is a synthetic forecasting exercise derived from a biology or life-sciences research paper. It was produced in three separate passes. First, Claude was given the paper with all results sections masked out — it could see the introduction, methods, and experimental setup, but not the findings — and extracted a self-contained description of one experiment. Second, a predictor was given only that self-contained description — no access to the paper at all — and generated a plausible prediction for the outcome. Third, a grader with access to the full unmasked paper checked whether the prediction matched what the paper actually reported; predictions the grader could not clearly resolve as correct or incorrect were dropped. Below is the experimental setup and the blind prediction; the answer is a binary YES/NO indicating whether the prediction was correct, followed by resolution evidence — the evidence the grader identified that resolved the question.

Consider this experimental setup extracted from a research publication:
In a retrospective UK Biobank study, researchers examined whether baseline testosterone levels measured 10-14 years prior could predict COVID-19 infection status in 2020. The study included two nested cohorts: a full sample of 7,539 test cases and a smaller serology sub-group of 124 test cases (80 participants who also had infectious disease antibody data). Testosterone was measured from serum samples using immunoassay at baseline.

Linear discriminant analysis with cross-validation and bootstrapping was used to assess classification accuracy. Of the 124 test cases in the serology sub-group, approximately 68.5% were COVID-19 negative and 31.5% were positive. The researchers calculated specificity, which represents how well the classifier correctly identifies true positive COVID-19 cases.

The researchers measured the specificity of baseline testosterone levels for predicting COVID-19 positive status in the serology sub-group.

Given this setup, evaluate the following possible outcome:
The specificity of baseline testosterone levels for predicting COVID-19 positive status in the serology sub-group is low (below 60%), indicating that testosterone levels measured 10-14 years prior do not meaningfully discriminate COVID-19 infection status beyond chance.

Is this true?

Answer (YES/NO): NO